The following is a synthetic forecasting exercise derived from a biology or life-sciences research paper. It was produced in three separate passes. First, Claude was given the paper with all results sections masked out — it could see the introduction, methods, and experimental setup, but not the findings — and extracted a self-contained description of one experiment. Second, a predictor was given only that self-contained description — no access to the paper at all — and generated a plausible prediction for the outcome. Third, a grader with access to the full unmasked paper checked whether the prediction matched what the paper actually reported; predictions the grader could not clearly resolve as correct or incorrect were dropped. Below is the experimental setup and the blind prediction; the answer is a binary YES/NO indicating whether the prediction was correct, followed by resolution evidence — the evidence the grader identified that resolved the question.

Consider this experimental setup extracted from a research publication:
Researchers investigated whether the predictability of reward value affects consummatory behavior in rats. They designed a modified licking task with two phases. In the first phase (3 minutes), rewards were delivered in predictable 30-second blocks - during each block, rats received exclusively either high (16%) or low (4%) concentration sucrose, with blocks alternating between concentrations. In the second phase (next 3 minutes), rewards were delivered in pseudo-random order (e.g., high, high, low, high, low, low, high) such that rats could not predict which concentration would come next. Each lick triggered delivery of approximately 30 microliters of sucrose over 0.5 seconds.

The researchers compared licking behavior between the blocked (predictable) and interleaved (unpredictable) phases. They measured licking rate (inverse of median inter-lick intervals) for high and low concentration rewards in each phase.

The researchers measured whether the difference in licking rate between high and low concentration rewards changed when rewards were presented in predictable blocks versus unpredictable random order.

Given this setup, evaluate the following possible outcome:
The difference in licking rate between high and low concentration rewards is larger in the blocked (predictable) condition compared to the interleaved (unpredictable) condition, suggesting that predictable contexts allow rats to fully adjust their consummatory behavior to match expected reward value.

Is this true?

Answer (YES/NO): YES